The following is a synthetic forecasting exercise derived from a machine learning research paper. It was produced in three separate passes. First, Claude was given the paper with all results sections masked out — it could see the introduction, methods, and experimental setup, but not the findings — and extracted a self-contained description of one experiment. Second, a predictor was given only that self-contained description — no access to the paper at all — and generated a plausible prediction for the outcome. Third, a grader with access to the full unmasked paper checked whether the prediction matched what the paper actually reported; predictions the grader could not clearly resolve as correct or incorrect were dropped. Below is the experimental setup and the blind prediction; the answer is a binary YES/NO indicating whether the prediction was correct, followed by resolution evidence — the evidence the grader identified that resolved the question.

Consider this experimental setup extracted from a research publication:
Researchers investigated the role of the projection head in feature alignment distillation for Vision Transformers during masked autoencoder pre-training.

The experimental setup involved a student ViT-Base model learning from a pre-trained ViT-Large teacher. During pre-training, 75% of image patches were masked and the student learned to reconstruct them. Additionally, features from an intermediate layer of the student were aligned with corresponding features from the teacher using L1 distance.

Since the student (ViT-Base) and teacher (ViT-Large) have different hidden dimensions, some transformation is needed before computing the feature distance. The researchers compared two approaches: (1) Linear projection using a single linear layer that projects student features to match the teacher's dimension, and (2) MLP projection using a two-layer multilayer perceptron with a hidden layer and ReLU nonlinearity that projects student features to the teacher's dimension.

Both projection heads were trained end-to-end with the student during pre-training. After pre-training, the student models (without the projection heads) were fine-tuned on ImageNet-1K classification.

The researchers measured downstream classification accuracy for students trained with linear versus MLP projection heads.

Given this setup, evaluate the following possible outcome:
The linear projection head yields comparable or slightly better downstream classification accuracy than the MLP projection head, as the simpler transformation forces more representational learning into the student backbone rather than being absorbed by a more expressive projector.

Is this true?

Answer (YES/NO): NO